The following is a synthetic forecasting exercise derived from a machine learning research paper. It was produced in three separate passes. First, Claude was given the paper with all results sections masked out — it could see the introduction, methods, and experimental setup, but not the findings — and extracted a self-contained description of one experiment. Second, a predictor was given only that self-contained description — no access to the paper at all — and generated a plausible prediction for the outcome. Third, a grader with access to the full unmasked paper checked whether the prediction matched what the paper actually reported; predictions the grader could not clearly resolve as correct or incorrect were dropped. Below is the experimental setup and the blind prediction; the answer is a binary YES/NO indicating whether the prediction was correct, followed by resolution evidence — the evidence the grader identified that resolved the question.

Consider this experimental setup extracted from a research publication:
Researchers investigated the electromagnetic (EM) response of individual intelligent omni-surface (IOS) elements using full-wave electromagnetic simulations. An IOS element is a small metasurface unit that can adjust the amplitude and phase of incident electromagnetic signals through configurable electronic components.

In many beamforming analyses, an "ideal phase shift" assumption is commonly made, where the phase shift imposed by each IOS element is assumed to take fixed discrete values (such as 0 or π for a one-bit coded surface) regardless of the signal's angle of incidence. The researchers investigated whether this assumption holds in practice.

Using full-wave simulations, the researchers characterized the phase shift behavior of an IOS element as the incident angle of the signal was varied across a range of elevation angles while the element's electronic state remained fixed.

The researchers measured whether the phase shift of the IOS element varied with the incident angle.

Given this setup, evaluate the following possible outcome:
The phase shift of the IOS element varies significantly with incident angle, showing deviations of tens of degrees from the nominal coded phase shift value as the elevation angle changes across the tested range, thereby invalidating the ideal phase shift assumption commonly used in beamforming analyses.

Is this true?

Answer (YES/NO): YES